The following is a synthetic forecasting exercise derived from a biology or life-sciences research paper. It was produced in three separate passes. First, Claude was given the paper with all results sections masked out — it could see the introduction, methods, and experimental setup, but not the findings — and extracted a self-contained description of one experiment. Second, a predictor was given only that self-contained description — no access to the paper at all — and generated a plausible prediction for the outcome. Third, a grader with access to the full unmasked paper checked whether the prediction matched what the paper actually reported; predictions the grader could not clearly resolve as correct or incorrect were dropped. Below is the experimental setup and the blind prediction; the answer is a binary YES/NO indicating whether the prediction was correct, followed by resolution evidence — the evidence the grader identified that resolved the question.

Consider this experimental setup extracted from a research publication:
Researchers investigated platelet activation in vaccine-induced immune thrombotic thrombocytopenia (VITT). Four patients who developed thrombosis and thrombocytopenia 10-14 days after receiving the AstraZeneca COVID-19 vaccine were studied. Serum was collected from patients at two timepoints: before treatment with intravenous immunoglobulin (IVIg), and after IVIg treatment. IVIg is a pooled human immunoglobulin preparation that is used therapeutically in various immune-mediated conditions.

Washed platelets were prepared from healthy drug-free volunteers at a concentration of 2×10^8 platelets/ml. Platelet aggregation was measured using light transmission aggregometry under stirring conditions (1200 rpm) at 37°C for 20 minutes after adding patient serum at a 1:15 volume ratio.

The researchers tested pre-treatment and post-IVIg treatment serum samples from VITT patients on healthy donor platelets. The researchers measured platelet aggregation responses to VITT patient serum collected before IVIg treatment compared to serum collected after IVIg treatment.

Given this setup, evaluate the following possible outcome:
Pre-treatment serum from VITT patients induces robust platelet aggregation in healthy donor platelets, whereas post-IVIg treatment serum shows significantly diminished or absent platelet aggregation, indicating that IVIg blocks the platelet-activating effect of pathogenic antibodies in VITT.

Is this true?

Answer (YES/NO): YES